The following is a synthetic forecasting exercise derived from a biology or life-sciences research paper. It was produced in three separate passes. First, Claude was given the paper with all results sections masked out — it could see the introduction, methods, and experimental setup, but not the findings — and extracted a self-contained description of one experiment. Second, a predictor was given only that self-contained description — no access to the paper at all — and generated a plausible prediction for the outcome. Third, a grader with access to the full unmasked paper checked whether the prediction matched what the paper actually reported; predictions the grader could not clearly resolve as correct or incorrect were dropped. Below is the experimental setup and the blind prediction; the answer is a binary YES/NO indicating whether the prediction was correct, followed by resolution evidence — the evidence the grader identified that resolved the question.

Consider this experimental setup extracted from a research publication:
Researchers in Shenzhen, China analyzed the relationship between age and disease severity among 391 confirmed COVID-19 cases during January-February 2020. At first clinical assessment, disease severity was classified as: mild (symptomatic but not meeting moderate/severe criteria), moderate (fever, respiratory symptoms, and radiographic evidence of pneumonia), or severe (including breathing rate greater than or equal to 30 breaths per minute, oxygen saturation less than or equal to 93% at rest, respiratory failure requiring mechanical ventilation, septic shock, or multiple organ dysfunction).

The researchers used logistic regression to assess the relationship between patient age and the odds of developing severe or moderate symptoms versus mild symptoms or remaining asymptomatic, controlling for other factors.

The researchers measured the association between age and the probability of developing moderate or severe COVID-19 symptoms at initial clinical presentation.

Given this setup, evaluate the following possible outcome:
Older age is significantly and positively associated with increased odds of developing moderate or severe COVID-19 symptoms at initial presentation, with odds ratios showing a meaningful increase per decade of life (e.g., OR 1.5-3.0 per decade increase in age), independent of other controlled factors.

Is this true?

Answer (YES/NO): NO